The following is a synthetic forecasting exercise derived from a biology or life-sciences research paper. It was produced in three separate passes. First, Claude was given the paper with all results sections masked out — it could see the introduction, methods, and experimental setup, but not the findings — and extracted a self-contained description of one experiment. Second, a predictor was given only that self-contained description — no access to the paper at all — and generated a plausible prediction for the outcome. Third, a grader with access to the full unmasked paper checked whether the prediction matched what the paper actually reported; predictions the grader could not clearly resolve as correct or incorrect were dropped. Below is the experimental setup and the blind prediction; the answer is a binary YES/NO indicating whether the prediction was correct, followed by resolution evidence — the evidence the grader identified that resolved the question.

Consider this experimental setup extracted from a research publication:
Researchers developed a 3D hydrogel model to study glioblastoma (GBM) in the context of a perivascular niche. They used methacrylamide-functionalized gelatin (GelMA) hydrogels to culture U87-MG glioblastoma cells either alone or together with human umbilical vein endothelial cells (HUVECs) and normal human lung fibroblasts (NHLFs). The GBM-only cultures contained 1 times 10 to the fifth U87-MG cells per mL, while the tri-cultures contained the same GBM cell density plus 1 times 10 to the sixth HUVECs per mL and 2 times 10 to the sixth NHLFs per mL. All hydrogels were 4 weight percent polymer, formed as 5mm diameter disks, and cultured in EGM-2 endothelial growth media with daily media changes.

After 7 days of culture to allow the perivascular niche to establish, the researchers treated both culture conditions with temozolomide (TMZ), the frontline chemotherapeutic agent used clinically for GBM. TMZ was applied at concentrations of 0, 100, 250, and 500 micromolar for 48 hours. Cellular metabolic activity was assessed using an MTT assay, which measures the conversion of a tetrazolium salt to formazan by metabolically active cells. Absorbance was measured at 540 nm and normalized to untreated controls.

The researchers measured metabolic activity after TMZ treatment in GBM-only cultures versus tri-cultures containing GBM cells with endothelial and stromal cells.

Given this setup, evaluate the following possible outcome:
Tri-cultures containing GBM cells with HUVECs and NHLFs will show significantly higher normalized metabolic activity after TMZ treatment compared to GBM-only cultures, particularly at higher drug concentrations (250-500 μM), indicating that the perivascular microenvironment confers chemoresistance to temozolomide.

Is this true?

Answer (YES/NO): YES